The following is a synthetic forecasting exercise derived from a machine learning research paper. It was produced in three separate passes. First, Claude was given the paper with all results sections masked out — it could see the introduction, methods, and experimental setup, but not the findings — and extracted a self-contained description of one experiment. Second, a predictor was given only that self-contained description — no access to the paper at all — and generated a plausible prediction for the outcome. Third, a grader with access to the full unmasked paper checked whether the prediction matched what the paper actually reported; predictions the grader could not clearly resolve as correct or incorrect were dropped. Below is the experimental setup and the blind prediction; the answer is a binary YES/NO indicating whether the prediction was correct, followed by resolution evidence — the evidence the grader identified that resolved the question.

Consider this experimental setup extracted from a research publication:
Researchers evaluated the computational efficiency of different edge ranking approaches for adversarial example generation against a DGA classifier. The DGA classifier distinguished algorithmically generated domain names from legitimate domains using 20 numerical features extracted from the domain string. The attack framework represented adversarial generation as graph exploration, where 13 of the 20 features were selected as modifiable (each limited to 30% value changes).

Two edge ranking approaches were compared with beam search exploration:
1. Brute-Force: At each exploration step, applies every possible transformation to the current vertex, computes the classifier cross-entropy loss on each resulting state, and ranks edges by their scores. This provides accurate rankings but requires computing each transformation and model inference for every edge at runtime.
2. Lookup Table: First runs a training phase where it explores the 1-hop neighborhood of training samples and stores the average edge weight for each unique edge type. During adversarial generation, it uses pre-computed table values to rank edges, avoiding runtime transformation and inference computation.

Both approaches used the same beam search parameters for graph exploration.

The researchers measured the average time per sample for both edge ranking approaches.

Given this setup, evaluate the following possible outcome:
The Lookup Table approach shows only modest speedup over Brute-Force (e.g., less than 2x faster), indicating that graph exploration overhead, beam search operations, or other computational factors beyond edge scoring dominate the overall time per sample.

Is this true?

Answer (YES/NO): NO